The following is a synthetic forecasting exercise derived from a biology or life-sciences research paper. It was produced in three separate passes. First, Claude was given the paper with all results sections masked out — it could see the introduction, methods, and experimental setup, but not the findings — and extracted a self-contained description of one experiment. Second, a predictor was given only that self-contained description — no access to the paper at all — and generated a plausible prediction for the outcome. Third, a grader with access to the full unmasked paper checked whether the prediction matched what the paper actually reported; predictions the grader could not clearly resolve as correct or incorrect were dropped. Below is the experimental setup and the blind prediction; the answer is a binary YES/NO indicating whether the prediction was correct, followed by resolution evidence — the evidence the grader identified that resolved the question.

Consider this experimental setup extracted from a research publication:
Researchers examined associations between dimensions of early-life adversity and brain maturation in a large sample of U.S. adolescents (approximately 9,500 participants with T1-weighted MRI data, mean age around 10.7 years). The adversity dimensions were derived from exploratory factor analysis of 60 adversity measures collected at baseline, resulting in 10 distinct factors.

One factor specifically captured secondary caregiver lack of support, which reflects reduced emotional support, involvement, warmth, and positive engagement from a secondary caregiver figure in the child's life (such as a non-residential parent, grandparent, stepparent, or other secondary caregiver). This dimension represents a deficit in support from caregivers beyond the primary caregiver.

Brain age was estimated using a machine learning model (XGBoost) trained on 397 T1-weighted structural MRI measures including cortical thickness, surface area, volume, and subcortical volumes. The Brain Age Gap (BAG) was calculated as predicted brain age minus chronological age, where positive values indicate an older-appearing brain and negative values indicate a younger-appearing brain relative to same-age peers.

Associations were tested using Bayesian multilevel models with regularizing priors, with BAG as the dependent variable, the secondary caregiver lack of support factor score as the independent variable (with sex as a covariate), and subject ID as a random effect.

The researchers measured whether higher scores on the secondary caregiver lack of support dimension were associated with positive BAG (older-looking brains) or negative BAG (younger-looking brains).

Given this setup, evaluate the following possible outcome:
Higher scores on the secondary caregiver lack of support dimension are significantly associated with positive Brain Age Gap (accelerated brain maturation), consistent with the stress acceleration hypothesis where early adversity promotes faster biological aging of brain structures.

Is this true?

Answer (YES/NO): NO